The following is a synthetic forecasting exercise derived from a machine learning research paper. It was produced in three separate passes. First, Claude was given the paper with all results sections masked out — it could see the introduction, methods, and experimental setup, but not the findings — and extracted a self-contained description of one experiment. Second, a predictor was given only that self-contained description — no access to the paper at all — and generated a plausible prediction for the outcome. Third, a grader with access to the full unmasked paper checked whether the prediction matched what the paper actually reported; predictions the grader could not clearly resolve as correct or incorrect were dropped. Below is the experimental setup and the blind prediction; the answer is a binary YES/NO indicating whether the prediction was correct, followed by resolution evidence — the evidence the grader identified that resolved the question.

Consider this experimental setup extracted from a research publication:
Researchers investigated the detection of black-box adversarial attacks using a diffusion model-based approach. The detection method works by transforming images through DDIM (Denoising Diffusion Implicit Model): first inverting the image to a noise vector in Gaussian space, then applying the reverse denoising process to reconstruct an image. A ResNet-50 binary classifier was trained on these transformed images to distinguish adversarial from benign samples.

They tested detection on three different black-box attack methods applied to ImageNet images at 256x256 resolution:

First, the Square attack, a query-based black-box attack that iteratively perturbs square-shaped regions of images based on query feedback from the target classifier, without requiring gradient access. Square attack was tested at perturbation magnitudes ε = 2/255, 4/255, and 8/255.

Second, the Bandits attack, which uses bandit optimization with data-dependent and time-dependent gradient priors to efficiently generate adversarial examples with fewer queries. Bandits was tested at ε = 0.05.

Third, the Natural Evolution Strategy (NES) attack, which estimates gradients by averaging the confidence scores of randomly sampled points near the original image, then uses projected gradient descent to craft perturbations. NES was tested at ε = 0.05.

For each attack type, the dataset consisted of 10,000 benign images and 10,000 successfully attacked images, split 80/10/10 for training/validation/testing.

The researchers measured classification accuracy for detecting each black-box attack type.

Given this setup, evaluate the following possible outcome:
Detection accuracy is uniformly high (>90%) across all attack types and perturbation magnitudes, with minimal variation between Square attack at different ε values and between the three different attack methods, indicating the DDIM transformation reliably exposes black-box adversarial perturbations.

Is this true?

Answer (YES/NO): NO